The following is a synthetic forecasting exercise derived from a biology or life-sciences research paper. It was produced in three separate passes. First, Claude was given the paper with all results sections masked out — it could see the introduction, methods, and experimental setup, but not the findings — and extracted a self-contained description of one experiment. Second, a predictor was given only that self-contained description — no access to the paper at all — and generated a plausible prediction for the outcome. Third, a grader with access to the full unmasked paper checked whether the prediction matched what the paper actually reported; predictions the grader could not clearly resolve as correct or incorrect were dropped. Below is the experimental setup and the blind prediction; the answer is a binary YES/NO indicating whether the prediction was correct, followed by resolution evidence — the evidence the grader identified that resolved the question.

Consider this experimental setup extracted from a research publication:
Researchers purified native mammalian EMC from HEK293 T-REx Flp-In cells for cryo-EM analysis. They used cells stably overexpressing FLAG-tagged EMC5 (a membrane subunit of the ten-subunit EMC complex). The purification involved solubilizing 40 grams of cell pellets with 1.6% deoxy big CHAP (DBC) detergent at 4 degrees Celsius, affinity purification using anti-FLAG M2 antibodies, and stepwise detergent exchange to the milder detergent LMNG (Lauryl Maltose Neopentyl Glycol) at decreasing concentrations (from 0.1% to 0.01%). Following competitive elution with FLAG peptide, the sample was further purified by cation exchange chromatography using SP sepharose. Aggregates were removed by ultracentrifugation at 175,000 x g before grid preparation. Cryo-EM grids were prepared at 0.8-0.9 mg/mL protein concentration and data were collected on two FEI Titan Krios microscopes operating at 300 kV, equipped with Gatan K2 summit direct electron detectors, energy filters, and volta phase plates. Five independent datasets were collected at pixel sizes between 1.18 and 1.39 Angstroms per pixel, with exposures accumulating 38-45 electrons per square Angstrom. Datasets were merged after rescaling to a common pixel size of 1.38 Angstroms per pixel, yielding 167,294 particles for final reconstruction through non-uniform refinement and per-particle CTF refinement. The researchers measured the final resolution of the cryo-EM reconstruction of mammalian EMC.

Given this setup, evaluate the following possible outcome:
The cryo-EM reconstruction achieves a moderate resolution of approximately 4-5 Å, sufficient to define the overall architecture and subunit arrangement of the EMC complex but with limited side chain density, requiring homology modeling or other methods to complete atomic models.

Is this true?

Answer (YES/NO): NO